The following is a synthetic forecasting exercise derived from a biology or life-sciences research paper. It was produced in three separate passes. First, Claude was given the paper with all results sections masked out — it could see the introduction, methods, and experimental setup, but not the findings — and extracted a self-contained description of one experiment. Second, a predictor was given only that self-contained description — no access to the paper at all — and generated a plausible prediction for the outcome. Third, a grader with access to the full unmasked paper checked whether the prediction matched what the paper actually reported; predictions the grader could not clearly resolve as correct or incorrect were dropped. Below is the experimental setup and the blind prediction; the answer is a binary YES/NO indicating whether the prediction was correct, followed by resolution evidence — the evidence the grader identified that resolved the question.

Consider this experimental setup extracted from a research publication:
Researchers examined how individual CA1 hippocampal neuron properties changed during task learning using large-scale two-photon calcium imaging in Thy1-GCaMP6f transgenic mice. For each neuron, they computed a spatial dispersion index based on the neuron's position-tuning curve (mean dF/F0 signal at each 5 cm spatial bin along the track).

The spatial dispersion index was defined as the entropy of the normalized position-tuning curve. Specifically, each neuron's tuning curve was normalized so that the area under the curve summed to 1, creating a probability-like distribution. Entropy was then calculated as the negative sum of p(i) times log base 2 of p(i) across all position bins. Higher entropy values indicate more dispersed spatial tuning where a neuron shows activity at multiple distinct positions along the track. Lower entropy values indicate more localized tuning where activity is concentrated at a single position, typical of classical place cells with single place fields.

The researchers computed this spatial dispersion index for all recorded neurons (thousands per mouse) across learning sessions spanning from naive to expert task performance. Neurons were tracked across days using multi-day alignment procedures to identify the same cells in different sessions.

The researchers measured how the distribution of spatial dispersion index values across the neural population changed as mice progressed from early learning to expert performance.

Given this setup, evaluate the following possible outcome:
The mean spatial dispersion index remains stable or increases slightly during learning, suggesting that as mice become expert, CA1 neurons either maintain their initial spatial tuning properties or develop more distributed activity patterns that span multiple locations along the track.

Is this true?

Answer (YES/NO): NO